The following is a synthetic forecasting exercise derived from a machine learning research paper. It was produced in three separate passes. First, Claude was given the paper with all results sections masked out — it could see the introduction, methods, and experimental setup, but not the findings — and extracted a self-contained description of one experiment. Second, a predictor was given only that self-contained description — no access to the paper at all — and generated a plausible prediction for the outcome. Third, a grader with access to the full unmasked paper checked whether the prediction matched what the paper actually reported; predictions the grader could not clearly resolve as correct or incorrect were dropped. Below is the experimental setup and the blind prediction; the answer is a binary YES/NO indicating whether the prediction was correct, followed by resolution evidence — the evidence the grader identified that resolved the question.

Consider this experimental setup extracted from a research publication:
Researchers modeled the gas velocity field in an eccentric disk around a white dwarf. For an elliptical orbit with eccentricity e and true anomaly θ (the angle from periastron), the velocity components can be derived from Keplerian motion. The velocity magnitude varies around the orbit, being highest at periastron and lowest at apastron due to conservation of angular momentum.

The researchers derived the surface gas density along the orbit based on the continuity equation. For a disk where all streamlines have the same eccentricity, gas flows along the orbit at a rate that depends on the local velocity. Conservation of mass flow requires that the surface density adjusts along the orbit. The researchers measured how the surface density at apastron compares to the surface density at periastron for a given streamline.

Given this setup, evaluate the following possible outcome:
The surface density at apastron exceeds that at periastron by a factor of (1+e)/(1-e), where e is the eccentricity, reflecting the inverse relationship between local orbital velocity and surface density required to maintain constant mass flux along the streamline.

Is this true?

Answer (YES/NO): NO